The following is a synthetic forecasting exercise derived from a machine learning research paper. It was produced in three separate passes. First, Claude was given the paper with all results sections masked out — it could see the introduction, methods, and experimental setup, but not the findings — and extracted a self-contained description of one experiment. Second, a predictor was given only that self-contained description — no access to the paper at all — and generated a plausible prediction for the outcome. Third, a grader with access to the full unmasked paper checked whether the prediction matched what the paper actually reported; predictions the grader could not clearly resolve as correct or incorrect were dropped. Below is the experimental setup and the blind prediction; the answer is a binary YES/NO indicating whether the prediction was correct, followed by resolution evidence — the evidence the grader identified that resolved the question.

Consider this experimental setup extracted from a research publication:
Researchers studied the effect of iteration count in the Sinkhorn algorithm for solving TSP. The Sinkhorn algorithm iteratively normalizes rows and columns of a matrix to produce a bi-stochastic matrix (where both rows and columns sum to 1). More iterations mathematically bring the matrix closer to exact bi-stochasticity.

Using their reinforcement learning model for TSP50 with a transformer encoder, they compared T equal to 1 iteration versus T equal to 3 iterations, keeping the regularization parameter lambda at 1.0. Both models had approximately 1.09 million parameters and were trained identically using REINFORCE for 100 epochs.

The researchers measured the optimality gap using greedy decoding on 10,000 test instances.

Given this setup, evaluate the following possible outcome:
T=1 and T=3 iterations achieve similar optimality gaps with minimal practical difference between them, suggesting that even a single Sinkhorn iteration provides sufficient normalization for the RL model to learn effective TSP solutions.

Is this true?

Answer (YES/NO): NO